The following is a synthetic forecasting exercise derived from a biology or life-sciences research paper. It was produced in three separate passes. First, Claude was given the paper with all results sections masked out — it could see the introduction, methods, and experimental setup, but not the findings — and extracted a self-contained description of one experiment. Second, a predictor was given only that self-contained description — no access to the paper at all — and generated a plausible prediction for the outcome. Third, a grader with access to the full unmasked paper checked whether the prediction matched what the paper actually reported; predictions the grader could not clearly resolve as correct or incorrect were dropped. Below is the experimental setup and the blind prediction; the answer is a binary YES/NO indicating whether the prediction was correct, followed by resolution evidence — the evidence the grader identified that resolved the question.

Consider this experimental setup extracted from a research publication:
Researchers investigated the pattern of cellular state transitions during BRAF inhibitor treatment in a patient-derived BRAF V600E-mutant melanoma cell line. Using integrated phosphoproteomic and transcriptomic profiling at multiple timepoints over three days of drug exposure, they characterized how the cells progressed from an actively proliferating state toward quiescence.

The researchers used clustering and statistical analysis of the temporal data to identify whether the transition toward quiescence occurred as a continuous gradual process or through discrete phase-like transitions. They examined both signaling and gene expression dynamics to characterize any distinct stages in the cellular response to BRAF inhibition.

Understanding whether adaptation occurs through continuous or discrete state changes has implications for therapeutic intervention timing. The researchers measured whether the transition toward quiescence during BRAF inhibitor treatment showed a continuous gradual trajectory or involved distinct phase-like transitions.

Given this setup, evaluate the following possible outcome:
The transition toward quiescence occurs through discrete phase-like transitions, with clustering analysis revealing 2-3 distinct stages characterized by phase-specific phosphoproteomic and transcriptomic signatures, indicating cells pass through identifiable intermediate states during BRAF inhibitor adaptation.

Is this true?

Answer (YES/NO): YES